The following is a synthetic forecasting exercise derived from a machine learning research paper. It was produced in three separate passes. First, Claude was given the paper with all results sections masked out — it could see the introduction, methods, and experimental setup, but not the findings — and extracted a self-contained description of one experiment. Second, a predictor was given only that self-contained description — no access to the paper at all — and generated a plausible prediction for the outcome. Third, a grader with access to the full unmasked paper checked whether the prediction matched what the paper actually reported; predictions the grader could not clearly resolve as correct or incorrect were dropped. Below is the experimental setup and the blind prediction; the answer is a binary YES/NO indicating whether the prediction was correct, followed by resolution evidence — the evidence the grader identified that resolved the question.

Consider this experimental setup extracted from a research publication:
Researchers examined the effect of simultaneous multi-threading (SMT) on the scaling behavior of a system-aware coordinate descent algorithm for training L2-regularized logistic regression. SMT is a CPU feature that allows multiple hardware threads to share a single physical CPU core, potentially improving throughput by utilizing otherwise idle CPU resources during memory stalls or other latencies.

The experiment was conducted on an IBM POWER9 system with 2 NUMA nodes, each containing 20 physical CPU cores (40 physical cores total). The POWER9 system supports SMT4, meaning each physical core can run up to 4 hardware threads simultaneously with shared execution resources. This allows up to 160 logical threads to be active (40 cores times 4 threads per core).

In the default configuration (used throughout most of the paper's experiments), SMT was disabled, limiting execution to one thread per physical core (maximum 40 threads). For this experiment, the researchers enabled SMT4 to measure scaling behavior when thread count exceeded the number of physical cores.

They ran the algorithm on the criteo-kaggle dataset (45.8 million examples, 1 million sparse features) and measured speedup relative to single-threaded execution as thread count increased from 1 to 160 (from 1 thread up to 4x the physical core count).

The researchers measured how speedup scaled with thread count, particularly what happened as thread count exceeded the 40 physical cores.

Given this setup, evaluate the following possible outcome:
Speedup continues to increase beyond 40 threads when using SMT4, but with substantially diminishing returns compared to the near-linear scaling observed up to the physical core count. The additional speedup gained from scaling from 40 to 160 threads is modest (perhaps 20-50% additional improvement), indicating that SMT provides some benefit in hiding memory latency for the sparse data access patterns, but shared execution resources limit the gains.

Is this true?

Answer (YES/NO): YES